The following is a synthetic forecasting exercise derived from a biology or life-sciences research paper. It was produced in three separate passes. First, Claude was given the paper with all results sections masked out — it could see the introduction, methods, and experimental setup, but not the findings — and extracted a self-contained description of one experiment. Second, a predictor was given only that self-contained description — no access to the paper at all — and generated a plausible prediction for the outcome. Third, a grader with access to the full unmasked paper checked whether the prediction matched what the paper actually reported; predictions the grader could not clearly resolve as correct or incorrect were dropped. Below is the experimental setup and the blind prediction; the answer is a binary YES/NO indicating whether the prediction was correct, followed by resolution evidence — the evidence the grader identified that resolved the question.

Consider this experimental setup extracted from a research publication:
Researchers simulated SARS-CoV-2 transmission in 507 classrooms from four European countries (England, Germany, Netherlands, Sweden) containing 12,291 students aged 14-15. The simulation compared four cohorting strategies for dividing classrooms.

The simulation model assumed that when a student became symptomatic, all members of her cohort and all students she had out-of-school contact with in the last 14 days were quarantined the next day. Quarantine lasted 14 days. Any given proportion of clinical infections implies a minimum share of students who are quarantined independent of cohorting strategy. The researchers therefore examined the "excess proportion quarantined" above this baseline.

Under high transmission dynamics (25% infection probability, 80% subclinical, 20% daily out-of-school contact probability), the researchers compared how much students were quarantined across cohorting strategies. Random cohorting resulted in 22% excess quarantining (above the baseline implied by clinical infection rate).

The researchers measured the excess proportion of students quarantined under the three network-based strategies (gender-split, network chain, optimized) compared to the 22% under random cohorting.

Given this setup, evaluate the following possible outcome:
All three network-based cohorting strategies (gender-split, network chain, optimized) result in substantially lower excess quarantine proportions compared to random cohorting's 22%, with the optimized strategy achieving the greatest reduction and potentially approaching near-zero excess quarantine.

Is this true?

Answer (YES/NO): NO